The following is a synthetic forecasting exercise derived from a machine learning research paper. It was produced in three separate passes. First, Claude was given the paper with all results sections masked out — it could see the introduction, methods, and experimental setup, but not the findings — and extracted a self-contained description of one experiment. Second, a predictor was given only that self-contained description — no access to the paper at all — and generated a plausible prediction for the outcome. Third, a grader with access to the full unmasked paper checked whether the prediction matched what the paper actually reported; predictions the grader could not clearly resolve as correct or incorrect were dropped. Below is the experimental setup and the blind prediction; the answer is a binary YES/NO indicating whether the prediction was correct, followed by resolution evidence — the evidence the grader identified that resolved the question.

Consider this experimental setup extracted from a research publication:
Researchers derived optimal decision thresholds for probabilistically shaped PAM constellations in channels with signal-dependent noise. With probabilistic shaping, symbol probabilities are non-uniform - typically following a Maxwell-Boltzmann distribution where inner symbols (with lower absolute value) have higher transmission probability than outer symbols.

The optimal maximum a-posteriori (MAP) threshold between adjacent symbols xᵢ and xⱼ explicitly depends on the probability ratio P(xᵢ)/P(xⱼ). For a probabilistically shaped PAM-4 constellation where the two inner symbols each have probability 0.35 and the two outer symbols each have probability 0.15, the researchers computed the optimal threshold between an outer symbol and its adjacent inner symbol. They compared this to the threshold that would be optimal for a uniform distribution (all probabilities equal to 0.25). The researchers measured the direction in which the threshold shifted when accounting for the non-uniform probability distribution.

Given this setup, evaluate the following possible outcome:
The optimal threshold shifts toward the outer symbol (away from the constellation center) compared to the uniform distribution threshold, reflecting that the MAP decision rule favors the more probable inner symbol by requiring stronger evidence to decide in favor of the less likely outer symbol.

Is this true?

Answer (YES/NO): YES